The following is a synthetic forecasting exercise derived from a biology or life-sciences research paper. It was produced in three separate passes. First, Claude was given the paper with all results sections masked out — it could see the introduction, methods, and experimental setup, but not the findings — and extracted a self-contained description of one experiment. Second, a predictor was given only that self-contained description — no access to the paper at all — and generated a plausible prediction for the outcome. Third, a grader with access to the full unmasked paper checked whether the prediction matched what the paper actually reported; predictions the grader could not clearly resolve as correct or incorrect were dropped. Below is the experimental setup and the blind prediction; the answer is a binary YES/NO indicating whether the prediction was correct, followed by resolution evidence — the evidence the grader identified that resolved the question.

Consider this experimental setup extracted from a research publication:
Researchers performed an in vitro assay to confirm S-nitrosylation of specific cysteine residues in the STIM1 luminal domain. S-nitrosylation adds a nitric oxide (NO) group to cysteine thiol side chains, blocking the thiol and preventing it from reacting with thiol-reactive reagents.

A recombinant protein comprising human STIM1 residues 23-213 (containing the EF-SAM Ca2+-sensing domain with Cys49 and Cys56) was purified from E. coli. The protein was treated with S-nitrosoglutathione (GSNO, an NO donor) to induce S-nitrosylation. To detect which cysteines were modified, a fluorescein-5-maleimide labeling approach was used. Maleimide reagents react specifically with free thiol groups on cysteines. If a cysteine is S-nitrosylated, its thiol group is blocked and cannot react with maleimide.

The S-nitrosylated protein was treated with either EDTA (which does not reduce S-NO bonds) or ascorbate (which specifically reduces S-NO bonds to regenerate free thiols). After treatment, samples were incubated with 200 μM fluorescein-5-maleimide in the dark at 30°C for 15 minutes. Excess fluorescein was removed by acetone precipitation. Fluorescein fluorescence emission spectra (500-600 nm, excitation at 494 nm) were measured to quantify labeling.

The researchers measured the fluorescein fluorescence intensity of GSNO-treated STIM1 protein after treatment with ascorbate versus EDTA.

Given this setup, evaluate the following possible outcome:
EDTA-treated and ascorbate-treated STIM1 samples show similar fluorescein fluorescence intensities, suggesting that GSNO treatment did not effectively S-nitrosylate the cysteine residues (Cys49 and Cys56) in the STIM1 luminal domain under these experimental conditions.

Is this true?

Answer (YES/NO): NO